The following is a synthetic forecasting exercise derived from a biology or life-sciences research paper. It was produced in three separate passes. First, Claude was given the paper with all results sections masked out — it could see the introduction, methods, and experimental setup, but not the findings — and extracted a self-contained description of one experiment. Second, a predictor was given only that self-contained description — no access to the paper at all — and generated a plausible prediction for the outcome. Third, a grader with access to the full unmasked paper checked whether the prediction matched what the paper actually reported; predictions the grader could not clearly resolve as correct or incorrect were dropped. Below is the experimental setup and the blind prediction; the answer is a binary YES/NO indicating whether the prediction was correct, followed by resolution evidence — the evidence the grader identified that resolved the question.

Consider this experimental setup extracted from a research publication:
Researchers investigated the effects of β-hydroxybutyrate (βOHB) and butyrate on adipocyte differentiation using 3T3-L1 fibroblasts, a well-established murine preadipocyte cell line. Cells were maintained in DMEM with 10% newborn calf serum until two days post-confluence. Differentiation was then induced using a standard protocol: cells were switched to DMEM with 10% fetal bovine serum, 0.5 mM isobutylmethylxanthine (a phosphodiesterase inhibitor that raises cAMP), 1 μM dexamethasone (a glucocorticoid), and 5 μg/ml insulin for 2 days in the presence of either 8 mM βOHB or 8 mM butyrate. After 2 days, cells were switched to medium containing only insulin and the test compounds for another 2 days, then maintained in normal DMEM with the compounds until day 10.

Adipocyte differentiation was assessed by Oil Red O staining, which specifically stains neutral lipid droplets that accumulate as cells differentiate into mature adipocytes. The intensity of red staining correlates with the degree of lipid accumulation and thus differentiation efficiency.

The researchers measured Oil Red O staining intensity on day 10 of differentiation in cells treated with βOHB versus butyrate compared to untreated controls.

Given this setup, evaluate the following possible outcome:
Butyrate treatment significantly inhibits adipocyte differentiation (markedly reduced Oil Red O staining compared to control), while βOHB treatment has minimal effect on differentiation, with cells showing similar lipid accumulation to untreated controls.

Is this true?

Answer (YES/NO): YES